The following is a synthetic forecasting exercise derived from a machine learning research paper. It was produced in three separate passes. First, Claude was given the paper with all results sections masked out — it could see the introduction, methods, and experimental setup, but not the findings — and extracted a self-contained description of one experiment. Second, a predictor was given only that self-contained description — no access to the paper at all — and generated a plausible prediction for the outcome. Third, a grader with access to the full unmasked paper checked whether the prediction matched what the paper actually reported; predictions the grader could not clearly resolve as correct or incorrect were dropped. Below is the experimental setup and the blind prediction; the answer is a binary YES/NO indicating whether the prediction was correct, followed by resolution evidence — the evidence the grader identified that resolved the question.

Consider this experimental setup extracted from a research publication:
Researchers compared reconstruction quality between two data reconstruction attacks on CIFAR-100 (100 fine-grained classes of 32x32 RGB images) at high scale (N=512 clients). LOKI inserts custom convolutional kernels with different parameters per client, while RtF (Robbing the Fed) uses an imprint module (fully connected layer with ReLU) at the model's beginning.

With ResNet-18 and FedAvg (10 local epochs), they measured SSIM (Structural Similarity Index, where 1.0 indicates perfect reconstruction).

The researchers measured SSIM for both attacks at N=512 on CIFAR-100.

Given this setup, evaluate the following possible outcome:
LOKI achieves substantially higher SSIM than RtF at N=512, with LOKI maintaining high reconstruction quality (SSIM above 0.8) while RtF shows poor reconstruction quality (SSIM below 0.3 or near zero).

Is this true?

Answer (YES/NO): NO